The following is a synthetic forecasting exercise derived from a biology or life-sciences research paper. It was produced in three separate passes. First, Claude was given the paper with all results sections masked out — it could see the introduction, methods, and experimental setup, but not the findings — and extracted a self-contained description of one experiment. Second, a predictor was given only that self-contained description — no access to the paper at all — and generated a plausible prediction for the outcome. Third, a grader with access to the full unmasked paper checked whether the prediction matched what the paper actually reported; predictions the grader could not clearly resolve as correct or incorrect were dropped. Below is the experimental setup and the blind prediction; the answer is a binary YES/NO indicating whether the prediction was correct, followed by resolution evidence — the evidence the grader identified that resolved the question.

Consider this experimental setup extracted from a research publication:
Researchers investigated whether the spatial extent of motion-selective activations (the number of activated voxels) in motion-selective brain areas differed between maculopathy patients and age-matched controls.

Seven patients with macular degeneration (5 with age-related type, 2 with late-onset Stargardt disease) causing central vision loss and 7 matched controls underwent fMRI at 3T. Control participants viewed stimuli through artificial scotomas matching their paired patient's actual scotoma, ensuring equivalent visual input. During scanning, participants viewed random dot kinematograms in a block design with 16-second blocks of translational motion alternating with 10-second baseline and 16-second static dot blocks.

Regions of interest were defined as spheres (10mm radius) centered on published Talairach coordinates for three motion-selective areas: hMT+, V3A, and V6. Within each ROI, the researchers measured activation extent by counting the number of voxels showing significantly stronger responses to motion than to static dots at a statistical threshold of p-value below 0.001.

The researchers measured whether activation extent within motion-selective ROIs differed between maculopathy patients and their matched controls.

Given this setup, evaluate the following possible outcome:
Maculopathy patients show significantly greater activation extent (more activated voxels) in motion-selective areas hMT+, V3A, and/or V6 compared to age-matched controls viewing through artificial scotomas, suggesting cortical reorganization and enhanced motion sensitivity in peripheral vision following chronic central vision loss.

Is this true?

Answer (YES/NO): NO